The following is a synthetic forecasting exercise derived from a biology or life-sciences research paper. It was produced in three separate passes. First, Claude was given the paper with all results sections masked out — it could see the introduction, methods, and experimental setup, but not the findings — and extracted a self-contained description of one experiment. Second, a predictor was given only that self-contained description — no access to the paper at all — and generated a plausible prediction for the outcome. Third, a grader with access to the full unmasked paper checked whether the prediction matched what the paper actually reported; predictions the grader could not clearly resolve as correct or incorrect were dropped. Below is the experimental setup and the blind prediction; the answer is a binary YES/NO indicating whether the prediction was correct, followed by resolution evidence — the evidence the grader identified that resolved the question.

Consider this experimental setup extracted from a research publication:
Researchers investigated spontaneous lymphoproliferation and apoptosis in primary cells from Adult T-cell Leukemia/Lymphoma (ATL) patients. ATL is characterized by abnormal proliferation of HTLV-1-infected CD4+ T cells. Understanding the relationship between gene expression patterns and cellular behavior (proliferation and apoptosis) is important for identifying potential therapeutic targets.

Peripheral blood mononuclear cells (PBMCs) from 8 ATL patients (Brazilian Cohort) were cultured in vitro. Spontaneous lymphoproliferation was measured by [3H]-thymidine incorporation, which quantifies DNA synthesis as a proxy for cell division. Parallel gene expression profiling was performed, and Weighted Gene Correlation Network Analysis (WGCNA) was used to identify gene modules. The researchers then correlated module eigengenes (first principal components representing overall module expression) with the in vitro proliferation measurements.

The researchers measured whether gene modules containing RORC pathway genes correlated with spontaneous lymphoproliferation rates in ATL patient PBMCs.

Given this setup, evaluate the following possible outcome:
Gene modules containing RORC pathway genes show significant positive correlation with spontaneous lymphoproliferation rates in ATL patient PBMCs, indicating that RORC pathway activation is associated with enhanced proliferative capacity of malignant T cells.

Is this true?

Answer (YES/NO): NO